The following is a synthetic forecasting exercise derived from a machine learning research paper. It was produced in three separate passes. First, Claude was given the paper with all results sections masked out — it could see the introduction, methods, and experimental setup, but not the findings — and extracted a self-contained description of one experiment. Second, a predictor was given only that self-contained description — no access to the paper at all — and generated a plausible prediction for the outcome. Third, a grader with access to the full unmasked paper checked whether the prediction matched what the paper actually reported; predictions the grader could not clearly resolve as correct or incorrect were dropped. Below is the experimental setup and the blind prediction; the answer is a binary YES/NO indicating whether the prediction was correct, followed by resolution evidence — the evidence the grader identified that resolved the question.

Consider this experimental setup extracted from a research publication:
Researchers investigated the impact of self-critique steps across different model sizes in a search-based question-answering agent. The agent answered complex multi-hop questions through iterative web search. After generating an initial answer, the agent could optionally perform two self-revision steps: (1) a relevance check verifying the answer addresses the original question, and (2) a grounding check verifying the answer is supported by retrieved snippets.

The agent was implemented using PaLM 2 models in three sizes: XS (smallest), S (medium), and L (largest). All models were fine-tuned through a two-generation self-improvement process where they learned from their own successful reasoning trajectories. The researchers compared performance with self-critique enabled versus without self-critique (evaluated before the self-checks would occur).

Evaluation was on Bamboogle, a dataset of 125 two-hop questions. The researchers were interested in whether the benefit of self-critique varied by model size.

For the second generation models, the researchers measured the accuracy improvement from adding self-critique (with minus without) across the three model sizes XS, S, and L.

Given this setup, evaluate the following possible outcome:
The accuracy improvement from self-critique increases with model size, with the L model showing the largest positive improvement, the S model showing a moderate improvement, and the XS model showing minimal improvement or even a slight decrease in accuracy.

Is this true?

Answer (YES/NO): YES